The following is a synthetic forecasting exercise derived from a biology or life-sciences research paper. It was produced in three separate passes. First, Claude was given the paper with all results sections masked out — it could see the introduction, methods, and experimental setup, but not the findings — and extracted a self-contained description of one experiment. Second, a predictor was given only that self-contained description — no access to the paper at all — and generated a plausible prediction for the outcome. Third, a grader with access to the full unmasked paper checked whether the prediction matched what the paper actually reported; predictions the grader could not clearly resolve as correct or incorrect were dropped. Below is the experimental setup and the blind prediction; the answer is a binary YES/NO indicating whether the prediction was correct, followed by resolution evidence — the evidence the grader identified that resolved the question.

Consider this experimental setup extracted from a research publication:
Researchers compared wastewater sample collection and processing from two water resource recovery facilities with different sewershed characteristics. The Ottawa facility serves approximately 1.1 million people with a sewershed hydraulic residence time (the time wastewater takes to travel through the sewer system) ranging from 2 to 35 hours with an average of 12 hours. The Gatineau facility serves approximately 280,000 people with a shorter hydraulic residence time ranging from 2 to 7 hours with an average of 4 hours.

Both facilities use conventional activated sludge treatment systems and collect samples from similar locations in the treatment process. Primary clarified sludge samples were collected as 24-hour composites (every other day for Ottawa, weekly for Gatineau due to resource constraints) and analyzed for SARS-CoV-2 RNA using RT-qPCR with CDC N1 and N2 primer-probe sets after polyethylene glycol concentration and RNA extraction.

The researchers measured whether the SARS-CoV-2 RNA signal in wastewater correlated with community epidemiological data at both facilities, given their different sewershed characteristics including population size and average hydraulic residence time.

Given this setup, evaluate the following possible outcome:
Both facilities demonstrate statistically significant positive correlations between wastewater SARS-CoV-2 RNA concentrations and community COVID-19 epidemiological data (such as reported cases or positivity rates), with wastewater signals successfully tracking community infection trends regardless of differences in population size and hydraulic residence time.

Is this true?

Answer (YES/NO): NO